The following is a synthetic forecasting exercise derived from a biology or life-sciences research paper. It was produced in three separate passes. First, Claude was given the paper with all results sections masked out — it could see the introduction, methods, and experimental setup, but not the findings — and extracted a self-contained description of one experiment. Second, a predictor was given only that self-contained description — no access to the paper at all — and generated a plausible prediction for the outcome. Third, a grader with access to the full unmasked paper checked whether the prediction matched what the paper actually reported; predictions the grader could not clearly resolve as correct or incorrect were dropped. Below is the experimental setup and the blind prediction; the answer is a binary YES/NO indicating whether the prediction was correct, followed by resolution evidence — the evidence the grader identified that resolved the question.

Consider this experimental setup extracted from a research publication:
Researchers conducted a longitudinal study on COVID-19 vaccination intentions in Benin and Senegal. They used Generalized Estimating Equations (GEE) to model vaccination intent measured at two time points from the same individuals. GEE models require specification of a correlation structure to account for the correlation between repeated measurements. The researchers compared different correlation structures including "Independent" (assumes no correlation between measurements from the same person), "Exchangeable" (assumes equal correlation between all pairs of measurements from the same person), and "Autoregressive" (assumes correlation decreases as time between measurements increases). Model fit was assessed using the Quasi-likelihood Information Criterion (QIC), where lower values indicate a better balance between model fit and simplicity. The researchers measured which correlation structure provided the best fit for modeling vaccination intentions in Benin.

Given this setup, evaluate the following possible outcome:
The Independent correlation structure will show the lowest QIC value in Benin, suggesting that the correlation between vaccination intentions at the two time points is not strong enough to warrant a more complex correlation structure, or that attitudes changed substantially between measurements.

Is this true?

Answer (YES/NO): YES